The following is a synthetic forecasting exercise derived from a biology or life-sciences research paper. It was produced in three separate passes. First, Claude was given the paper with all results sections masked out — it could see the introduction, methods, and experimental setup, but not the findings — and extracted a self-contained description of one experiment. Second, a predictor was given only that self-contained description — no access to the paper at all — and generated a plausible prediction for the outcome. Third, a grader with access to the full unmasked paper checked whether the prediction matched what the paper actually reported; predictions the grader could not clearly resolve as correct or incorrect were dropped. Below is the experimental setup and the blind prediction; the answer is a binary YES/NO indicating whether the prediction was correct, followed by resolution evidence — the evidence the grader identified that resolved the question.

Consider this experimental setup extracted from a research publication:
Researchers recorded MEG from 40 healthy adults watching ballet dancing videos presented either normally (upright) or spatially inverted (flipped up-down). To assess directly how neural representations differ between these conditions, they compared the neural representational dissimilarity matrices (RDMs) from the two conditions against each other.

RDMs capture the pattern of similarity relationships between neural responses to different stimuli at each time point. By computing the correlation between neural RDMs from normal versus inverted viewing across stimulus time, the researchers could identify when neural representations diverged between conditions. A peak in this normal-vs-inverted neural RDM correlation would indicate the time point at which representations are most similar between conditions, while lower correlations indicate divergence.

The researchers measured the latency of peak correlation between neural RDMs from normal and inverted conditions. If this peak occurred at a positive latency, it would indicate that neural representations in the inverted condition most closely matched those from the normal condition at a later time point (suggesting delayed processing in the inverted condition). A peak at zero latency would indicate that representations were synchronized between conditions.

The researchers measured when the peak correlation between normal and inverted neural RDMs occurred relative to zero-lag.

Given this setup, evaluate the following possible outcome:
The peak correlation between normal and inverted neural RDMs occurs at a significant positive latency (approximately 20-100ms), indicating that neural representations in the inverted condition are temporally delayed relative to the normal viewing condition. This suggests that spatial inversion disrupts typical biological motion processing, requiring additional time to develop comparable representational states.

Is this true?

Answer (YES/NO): NO